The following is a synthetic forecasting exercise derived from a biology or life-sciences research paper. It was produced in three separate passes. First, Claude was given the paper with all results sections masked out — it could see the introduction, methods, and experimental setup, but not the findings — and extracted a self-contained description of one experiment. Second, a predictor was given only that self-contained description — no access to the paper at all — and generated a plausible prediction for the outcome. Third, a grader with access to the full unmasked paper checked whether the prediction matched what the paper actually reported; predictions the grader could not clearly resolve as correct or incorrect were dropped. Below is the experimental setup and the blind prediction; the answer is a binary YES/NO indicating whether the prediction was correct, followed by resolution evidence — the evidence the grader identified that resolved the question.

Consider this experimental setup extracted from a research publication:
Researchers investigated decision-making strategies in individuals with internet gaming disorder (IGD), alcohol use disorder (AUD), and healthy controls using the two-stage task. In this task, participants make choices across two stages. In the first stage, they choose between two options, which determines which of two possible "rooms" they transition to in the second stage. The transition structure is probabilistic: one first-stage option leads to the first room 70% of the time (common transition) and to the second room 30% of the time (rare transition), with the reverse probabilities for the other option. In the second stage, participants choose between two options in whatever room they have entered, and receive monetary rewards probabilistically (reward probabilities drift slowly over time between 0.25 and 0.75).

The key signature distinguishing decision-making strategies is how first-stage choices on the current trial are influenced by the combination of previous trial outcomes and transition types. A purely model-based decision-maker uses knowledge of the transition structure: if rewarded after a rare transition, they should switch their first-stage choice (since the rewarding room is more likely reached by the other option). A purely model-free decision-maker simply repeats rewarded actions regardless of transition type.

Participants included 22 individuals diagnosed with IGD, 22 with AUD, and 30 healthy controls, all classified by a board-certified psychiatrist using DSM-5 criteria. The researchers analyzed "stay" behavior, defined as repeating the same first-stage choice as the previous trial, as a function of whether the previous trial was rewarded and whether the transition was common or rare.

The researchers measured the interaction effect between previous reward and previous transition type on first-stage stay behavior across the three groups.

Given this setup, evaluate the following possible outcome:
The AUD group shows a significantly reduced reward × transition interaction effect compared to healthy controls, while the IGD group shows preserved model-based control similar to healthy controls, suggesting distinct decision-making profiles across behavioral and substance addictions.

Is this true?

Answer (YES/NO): NO